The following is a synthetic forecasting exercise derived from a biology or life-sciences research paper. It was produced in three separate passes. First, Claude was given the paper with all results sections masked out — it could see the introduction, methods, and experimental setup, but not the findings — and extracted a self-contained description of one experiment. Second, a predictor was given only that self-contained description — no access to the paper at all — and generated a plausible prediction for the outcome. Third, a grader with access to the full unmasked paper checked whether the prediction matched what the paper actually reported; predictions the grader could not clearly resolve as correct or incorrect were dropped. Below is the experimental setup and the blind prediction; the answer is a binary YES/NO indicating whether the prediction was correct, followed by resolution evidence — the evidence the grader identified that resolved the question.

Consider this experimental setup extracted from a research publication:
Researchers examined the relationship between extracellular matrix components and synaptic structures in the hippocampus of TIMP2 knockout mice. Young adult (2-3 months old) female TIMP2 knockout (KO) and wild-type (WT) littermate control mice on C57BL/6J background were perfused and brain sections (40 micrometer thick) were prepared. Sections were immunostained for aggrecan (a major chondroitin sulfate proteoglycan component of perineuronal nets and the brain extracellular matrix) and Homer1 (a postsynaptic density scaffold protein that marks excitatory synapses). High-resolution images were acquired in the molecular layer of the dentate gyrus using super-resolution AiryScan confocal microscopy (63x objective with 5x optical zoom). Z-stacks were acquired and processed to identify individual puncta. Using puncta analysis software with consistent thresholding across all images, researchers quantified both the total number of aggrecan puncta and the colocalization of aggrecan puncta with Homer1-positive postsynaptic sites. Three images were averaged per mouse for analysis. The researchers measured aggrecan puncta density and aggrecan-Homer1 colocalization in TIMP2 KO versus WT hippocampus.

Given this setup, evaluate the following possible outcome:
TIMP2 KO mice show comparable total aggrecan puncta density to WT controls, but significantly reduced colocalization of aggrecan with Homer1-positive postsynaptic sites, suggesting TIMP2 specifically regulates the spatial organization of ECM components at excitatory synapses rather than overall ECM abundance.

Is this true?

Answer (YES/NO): NO